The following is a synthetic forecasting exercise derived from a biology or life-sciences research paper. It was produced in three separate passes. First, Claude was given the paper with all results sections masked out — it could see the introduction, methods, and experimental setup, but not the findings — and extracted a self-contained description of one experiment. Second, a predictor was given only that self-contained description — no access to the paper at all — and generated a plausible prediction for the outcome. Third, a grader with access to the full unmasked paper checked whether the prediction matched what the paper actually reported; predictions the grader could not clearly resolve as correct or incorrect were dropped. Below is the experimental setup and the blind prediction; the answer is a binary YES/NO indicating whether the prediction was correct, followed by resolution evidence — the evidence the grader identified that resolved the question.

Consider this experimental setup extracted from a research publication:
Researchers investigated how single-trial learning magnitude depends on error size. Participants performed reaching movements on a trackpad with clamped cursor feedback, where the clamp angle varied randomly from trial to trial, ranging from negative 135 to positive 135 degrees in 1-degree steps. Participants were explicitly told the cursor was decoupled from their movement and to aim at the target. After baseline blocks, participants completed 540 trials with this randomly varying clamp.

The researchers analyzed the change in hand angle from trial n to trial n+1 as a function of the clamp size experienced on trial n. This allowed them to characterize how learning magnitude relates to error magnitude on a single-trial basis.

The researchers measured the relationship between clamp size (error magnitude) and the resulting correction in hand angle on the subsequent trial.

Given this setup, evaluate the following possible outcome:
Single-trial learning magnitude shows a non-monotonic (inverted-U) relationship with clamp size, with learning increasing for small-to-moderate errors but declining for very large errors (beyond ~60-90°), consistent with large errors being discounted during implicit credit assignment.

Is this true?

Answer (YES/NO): NO